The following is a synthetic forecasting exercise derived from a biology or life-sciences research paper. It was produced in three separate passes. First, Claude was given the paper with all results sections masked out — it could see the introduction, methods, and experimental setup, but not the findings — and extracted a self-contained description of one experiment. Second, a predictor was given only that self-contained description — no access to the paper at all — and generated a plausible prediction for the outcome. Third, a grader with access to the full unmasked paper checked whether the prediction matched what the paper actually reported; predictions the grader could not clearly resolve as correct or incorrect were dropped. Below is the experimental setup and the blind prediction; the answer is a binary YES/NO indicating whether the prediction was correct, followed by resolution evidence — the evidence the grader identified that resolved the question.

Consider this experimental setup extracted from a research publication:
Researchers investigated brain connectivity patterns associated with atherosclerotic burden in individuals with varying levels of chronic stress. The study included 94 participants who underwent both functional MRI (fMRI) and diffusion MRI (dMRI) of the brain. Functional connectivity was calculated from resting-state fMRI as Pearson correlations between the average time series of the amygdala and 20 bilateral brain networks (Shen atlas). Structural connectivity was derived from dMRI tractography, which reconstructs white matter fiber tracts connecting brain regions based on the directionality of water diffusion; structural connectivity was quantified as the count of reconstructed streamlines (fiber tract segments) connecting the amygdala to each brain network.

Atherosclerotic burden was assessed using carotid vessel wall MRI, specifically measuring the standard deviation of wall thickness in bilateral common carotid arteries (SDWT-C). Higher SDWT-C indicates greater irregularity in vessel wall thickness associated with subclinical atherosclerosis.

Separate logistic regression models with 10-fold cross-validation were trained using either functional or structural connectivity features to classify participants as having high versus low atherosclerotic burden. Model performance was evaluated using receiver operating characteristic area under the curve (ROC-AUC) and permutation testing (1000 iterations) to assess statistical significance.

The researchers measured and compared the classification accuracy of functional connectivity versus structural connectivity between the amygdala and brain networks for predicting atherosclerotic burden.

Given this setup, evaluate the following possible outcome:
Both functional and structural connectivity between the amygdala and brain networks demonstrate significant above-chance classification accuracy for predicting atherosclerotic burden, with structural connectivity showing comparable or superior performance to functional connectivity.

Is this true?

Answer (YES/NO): YES